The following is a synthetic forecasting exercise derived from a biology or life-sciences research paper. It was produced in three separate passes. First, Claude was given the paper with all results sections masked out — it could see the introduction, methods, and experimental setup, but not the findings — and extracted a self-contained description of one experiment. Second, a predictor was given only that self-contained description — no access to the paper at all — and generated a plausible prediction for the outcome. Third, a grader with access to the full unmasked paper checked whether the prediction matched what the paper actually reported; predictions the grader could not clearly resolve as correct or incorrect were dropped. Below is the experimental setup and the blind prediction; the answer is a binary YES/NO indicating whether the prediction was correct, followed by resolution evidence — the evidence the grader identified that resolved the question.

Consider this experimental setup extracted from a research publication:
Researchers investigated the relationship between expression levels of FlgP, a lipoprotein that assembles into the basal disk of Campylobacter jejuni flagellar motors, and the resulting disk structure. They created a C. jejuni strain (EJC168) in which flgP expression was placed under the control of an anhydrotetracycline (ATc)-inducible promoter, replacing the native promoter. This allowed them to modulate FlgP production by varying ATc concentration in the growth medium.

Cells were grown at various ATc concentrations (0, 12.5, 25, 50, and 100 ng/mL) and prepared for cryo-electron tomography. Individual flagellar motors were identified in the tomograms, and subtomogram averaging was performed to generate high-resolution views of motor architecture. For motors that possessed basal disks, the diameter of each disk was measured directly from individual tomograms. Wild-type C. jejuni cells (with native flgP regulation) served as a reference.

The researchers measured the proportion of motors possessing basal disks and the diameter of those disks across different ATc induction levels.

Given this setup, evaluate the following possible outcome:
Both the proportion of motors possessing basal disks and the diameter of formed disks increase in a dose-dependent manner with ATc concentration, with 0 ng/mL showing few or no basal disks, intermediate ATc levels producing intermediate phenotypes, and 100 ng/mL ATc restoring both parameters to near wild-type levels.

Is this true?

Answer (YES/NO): YES